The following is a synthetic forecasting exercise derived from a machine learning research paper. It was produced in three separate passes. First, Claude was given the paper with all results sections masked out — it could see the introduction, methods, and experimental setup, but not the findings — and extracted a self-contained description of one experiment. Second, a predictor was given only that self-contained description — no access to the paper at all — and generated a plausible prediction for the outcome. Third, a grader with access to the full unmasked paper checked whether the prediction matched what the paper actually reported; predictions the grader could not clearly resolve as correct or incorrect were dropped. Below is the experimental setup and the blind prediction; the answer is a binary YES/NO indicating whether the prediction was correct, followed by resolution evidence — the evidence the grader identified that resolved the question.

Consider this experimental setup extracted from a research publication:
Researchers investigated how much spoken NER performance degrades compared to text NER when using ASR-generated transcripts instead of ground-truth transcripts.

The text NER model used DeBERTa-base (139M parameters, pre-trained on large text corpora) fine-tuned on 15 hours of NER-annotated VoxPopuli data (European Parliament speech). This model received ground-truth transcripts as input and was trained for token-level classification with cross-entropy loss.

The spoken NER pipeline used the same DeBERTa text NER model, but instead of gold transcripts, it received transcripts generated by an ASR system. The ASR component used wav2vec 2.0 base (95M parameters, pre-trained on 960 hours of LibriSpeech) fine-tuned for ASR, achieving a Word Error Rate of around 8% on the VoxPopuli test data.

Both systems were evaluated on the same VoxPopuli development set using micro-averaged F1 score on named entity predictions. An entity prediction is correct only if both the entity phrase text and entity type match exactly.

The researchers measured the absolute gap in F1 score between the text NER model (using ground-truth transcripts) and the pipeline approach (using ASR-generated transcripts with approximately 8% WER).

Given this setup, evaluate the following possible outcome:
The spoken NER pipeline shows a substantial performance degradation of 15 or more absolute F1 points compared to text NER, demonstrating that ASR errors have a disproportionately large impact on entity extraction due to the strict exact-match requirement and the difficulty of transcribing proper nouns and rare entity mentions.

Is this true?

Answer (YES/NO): NO